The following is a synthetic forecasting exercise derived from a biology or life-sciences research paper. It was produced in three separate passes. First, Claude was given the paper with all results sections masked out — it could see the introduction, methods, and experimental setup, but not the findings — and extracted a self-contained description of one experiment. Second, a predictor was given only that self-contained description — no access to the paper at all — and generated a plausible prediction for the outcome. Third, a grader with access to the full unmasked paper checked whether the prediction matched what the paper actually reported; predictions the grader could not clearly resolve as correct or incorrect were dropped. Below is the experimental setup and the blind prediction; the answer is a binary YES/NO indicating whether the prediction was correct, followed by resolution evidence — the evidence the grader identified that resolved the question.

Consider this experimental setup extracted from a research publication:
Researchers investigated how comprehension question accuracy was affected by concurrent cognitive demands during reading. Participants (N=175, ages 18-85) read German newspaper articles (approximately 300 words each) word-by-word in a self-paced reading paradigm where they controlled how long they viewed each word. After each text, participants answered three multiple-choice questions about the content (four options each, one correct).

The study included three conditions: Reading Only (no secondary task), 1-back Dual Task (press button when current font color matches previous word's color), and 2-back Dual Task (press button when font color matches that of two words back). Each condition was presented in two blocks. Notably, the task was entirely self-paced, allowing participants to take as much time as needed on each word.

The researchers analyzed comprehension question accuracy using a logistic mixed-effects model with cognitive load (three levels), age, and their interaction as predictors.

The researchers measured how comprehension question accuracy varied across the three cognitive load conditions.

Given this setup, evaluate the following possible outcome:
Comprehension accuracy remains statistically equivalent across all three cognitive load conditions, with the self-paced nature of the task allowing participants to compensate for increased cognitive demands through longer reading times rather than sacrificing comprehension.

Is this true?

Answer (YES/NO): NO